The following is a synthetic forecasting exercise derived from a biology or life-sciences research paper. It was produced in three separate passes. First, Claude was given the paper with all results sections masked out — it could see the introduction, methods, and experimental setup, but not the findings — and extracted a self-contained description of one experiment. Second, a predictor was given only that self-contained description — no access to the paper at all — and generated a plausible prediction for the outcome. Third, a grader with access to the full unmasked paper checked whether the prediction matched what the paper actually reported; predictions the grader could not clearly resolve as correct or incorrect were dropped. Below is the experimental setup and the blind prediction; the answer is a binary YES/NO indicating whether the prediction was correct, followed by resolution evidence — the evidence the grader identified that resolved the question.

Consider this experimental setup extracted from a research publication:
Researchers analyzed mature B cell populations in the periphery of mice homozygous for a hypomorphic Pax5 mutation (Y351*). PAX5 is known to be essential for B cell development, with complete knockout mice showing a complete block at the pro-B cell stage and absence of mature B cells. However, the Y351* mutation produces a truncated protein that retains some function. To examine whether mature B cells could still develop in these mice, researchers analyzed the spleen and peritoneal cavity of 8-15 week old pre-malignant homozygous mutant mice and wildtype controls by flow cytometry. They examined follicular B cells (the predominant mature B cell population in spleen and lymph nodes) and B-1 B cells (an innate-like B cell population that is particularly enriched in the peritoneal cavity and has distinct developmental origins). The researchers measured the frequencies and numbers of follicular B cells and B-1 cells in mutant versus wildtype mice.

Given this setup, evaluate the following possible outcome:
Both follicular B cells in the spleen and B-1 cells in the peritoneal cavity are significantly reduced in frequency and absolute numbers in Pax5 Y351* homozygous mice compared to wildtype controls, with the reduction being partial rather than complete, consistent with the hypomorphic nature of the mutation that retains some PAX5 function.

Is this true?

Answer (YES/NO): NO